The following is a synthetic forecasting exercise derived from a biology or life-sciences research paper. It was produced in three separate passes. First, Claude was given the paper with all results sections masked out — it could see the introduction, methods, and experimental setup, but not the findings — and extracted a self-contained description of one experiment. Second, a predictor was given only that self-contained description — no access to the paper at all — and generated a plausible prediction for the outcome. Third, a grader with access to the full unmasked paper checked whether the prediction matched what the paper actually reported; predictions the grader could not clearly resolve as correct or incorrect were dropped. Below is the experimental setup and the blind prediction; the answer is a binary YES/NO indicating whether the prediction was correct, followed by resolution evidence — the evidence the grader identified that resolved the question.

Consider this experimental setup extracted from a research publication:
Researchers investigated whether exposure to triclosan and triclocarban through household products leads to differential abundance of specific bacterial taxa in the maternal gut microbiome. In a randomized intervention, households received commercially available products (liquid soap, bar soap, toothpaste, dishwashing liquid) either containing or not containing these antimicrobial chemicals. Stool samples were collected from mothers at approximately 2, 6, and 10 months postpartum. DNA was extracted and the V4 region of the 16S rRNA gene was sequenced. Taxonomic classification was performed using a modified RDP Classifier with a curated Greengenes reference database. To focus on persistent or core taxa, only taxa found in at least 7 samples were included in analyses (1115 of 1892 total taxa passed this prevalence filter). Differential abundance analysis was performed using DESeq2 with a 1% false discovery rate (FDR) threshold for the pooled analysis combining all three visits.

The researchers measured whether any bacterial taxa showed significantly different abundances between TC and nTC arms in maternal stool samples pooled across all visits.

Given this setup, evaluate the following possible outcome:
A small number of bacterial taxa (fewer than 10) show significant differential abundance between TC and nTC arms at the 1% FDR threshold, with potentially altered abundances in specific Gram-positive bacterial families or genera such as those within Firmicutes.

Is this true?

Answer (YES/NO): NO